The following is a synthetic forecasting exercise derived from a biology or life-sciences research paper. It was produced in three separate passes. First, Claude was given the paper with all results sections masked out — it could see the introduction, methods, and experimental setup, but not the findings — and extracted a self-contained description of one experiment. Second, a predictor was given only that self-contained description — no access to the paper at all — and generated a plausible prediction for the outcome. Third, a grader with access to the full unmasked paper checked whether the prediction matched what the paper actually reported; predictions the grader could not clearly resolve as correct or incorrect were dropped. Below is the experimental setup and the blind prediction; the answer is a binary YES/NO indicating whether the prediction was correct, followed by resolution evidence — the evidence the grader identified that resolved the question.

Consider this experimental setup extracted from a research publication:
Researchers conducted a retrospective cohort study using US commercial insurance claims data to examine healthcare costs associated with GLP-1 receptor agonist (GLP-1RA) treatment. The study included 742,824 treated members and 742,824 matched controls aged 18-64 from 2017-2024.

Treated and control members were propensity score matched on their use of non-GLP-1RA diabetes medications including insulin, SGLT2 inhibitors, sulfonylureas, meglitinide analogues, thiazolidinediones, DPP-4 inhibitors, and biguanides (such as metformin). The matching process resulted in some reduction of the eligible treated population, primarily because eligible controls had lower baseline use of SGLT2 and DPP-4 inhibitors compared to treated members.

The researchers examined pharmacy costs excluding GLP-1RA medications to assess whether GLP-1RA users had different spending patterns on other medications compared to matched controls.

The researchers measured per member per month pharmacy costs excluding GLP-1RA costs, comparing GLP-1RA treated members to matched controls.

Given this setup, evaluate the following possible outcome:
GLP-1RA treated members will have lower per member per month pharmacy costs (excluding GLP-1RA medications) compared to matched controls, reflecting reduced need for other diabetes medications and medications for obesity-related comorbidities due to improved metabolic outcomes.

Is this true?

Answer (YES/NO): NO